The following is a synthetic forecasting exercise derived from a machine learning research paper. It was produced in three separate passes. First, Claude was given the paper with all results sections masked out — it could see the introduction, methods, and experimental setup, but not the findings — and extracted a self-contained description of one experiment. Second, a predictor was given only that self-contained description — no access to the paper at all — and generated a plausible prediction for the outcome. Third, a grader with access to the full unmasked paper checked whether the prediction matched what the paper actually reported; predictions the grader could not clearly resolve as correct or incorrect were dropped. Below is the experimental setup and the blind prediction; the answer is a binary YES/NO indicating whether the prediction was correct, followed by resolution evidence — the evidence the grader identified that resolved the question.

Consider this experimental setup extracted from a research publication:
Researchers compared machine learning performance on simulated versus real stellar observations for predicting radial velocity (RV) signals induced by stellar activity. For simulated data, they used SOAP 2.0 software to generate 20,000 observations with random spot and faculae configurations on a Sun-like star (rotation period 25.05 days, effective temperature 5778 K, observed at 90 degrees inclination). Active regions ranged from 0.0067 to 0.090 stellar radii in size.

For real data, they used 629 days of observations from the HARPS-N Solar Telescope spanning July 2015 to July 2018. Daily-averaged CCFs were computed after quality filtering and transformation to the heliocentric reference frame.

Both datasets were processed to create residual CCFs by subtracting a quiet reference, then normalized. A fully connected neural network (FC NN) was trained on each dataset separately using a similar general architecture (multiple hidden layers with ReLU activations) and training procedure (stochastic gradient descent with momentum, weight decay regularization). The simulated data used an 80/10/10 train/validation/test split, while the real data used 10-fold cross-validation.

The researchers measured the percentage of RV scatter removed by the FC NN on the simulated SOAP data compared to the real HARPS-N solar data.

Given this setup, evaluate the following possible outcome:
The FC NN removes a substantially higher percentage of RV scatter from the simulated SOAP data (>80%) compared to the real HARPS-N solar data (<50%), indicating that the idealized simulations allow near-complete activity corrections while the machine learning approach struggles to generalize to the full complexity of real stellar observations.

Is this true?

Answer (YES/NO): NO